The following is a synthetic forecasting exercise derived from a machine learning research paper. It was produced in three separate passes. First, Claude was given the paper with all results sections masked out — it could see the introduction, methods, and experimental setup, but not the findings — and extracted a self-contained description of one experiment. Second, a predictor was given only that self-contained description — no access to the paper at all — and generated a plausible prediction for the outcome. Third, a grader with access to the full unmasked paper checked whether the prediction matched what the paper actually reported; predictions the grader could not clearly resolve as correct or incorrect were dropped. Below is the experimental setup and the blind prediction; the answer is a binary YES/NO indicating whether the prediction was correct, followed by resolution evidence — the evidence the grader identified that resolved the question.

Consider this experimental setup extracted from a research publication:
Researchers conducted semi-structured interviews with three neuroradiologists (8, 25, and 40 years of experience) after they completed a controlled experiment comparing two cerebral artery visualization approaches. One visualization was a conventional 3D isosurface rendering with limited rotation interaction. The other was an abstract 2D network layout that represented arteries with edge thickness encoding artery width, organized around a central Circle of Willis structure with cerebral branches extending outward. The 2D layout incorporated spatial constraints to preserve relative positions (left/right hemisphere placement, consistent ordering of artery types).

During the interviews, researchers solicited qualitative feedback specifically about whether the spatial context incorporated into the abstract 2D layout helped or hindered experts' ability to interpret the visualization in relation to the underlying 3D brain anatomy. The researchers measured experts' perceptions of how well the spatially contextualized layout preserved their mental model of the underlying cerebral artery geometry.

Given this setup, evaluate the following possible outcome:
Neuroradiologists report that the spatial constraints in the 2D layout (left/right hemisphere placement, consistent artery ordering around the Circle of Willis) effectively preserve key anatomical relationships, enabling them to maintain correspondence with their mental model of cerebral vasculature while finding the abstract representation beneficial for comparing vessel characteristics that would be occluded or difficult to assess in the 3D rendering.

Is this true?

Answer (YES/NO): NO